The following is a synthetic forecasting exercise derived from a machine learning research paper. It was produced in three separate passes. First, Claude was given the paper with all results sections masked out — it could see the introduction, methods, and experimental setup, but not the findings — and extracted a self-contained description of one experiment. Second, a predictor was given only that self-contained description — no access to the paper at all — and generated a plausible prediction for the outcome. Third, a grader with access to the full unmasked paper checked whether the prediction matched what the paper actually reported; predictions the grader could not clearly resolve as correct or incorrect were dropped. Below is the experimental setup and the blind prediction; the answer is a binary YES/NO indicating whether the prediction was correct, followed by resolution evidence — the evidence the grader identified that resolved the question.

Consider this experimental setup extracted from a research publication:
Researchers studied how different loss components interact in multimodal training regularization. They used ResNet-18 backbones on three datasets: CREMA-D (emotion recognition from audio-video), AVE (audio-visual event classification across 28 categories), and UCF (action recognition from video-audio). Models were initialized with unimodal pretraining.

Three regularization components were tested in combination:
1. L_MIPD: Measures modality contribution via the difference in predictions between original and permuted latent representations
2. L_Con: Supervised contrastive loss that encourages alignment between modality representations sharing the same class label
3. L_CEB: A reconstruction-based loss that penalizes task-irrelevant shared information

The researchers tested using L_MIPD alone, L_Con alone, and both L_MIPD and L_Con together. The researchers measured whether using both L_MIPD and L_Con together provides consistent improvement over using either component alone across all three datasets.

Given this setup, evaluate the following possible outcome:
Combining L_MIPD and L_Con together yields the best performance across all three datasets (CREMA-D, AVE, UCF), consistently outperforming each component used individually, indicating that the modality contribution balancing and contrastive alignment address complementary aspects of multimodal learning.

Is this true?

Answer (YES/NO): YES